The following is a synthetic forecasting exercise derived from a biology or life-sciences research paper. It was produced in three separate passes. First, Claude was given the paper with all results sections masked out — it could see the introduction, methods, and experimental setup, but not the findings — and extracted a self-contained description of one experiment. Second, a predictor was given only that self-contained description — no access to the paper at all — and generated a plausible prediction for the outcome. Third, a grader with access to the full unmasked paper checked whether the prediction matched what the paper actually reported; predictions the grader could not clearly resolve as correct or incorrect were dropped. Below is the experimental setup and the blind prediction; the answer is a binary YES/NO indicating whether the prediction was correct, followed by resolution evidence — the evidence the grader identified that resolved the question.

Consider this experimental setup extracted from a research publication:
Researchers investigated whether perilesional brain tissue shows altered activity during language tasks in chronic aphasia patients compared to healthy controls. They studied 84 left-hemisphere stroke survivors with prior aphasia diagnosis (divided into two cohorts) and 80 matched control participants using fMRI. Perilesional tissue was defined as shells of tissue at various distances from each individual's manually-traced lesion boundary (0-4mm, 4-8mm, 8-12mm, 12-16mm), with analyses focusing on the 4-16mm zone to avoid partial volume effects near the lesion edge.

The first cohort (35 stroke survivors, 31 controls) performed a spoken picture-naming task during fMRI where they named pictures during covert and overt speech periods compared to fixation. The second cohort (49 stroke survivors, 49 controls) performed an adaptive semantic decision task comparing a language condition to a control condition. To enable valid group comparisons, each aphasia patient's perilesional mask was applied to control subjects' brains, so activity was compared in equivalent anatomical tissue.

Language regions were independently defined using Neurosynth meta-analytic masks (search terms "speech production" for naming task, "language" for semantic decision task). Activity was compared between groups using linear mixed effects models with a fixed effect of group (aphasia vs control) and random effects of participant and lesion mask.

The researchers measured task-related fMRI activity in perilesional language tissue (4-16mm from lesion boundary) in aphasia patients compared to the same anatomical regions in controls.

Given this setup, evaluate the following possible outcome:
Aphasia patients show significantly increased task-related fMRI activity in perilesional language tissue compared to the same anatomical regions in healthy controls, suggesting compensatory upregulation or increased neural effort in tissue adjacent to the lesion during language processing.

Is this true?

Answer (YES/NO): NO